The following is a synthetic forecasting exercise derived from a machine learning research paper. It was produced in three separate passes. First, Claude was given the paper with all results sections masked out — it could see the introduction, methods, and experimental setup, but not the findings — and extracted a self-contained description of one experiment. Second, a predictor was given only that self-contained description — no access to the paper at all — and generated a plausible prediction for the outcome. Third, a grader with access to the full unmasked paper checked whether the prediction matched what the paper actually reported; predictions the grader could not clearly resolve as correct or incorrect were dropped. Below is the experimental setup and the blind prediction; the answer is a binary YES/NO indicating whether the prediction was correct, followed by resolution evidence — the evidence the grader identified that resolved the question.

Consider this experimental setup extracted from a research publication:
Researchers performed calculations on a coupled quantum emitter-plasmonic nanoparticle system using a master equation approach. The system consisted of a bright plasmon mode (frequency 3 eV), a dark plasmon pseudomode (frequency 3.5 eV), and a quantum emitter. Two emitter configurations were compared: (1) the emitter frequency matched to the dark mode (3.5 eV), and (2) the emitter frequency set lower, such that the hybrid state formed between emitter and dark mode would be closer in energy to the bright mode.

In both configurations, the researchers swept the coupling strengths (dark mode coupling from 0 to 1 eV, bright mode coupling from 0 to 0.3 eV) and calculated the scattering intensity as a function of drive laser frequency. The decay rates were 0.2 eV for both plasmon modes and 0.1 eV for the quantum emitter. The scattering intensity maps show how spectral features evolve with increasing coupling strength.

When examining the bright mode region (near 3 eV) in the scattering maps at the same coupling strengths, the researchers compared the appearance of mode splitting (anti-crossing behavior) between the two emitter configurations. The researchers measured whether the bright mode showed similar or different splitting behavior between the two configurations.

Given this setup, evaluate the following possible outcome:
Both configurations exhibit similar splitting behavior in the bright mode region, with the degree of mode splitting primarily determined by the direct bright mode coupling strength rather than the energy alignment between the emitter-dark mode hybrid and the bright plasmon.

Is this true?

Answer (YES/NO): NO